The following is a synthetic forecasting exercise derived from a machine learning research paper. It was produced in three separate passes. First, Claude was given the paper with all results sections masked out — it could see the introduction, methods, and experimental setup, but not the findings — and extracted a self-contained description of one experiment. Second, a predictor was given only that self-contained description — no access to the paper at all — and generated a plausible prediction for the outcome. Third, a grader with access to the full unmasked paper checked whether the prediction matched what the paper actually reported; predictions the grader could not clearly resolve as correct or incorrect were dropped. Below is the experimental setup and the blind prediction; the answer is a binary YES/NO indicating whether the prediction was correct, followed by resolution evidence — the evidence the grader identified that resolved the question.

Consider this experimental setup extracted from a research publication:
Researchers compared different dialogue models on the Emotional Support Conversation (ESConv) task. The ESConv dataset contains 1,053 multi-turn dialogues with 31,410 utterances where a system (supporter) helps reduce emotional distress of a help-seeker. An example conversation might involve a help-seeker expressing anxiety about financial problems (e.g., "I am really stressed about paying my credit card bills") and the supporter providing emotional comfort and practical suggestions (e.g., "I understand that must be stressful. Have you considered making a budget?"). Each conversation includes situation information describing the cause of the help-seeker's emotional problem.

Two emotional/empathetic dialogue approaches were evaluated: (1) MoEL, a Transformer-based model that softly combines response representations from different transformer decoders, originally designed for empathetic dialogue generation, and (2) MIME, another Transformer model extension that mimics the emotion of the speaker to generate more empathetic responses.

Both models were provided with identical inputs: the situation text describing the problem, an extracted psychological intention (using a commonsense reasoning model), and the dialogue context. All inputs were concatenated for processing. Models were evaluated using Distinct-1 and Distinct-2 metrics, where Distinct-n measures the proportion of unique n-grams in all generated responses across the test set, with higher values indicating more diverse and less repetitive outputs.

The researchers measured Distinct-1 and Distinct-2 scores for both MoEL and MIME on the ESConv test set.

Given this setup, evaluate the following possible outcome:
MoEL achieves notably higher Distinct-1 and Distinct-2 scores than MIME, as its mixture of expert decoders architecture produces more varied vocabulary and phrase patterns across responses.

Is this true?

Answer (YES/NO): YES